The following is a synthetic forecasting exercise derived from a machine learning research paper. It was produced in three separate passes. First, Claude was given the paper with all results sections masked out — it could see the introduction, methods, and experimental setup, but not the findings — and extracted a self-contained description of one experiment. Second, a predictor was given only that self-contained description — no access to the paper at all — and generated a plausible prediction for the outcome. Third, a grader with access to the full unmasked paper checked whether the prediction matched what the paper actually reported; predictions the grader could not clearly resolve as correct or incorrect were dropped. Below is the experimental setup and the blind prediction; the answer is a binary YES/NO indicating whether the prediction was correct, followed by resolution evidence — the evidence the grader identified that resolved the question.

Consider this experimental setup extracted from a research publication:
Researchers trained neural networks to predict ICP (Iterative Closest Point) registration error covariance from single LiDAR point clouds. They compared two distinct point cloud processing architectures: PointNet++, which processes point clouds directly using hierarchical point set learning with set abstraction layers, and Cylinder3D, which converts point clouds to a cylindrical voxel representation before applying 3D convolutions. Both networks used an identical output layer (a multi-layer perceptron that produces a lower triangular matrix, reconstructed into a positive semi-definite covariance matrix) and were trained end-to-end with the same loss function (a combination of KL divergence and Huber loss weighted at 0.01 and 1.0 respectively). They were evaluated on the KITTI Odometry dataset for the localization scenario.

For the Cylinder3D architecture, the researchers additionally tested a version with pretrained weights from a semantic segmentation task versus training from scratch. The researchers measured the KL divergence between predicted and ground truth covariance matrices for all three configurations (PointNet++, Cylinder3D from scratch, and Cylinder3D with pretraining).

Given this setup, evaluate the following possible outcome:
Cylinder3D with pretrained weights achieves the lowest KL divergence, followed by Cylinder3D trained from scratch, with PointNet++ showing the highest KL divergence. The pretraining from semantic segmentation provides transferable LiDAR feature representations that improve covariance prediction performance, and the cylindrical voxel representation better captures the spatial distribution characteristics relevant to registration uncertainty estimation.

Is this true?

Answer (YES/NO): NO